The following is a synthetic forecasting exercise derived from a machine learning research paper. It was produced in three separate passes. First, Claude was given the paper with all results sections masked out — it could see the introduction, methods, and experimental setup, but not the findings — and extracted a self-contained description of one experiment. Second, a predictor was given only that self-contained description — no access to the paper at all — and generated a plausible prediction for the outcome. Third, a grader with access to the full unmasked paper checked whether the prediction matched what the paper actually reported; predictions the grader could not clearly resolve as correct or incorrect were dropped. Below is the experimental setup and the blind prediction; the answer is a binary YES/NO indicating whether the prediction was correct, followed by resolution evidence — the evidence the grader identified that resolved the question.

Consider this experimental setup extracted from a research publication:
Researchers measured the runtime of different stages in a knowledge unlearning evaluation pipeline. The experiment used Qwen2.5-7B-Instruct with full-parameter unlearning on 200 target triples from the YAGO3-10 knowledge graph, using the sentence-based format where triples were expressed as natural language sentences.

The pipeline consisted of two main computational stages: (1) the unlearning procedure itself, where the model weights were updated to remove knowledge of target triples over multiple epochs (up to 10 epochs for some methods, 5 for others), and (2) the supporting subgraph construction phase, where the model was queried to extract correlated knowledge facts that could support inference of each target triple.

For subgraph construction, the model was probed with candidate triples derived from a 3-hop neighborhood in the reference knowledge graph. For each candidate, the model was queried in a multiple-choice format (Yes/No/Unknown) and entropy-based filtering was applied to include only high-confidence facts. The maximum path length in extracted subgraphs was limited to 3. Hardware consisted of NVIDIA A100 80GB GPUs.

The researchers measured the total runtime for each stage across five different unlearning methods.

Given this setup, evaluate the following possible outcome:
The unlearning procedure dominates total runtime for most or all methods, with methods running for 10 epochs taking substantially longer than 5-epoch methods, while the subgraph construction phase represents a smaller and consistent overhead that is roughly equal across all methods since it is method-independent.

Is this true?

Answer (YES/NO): NO